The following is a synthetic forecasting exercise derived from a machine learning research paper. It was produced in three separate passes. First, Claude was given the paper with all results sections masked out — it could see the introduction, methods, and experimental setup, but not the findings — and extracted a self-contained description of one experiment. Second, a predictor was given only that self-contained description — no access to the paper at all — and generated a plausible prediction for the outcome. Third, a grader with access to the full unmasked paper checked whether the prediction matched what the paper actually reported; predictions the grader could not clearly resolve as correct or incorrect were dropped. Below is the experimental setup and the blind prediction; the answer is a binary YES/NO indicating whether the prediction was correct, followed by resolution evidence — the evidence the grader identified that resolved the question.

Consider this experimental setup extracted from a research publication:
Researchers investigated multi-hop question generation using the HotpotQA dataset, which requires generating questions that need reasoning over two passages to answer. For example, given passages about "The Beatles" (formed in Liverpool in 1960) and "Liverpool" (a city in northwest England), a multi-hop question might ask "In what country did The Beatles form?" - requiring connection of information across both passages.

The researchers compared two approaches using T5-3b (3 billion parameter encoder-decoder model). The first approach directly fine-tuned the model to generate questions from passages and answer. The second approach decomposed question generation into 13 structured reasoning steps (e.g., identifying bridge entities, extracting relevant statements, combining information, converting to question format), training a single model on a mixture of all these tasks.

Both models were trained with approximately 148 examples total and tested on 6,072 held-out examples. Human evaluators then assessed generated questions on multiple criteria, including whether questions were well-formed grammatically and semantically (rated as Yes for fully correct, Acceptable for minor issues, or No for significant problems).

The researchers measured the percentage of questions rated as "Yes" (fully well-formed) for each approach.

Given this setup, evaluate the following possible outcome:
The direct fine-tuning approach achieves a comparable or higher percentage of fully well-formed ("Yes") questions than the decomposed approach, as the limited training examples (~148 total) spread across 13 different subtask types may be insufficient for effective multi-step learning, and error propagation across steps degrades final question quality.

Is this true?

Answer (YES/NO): YES